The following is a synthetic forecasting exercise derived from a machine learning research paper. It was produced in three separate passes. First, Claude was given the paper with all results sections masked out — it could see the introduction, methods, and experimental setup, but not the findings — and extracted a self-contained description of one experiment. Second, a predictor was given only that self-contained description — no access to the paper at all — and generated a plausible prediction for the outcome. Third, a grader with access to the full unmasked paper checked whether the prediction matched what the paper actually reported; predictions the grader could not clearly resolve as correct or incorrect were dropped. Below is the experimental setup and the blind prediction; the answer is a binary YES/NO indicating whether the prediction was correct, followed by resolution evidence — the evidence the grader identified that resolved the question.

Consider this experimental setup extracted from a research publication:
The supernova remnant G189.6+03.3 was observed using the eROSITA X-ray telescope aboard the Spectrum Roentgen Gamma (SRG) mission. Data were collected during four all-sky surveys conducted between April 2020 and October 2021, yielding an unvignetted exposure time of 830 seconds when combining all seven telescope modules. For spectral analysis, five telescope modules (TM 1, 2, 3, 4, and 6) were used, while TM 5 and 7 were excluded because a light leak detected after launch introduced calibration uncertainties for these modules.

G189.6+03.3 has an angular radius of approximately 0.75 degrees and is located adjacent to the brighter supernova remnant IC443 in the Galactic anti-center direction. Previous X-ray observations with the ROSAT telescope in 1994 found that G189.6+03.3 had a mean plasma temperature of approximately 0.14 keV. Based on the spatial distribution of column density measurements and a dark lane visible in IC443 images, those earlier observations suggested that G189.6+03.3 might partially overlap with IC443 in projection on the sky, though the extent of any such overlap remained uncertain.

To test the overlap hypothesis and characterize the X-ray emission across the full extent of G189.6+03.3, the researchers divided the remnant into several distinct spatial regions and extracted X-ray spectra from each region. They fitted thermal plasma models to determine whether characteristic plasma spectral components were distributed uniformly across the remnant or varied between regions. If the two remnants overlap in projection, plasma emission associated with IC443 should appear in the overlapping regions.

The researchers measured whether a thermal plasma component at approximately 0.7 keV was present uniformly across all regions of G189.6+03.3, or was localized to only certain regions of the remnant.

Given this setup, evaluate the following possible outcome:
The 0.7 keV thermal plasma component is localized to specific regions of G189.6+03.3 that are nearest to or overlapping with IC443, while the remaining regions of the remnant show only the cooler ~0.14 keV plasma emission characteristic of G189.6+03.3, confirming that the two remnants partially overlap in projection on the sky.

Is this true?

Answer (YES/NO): NO